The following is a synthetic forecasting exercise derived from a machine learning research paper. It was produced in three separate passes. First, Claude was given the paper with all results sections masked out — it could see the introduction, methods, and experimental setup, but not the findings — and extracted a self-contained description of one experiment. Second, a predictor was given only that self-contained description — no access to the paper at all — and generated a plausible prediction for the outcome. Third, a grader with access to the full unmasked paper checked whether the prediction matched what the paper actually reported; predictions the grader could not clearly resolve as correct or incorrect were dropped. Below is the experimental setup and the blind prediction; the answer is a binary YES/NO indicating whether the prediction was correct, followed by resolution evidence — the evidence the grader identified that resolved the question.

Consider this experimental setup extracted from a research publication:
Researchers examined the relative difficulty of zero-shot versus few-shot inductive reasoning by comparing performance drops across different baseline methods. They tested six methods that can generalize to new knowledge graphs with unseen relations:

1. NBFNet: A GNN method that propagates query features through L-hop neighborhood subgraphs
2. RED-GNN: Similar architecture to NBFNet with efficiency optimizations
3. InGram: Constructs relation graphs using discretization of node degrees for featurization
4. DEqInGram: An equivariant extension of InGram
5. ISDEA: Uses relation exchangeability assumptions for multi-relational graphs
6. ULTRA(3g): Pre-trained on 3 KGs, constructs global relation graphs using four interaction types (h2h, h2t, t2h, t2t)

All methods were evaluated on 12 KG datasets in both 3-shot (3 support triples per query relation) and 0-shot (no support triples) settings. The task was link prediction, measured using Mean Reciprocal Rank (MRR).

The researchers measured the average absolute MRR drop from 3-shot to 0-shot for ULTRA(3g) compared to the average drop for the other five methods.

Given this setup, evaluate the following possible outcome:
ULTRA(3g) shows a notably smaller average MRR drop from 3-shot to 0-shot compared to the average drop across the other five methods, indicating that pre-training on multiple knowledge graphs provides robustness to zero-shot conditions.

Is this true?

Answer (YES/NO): NO